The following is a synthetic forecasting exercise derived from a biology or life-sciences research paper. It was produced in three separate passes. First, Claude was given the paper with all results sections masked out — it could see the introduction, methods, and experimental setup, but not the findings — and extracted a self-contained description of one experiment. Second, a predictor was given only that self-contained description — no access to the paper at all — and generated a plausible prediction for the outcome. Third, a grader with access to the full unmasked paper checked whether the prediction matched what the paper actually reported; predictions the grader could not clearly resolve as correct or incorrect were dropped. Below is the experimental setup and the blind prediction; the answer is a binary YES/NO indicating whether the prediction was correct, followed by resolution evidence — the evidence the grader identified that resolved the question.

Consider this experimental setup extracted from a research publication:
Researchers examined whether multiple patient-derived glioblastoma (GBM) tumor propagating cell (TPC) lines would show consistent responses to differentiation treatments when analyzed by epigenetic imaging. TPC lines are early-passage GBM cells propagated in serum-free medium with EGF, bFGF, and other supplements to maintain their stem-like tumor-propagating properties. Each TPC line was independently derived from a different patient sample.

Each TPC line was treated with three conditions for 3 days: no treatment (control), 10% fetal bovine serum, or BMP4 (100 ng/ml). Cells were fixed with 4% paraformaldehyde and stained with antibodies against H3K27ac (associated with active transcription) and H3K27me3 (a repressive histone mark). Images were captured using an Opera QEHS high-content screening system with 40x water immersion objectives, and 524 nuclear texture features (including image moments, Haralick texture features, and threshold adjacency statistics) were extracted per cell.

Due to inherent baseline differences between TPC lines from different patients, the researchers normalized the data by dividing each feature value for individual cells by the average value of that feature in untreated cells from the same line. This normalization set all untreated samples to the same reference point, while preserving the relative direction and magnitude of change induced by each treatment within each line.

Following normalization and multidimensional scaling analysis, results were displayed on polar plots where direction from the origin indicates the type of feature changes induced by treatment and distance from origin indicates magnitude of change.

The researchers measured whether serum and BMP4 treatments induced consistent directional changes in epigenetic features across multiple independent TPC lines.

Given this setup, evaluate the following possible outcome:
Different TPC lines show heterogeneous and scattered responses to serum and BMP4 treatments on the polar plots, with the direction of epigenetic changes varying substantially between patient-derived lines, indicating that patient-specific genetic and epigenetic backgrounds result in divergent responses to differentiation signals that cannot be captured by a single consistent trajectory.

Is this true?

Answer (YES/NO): NO